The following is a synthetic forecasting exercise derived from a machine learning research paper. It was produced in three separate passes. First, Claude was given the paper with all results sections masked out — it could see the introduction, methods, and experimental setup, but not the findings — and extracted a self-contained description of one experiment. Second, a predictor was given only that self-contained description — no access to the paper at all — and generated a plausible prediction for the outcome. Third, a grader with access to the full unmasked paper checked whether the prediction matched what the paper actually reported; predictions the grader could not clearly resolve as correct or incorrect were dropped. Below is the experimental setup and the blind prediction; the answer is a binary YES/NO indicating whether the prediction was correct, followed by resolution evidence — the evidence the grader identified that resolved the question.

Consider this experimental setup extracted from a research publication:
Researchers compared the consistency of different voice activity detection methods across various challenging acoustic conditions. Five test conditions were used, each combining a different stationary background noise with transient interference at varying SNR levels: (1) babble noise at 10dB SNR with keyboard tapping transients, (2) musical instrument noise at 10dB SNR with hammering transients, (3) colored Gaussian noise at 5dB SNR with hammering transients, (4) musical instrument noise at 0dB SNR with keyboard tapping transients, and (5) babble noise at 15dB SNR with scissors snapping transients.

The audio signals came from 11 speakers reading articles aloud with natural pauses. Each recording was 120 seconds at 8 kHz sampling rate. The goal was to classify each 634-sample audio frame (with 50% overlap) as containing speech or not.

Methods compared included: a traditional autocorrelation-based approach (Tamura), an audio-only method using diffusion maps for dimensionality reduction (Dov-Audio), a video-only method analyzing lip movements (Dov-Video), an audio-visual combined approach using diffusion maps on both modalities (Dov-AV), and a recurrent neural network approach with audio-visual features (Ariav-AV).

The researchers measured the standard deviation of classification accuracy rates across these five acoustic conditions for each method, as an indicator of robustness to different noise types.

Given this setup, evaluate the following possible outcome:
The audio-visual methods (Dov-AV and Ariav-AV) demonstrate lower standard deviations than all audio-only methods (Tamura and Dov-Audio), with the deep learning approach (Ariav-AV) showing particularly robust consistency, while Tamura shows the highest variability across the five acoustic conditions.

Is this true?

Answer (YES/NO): NO